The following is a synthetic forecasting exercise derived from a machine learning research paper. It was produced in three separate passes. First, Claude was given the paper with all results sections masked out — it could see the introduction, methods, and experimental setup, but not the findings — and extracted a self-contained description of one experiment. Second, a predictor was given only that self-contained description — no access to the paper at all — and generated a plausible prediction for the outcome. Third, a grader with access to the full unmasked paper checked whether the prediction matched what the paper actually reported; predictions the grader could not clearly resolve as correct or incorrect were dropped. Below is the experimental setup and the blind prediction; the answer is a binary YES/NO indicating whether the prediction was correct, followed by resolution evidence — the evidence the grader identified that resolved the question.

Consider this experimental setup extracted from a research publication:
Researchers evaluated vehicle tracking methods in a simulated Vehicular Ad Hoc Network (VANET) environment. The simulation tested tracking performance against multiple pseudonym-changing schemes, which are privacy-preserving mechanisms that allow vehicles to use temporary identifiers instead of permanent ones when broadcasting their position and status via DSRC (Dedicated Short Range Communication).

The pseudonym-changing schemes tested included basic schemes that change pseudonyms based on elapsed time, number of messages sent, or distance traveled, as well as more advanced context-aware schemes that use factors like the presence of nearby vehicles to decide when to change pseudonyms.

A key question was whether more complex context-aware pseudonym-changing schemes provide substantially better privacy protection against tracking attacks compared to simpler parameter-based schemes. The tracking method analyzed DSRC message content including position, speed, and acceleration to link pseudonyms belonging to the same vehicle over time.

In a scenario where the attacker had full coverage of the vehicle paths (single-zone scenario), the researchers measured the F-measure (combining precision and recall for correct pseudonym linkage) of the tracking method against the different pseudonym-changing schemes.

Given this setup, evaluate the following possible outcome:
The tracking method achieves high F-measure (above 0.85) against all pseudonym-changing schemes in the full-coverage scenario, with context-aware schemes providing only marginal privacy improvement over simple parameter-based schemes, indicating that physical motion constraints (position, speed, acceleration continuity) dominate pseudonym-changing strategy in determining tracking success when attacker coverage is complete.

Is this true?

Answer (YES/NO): YES